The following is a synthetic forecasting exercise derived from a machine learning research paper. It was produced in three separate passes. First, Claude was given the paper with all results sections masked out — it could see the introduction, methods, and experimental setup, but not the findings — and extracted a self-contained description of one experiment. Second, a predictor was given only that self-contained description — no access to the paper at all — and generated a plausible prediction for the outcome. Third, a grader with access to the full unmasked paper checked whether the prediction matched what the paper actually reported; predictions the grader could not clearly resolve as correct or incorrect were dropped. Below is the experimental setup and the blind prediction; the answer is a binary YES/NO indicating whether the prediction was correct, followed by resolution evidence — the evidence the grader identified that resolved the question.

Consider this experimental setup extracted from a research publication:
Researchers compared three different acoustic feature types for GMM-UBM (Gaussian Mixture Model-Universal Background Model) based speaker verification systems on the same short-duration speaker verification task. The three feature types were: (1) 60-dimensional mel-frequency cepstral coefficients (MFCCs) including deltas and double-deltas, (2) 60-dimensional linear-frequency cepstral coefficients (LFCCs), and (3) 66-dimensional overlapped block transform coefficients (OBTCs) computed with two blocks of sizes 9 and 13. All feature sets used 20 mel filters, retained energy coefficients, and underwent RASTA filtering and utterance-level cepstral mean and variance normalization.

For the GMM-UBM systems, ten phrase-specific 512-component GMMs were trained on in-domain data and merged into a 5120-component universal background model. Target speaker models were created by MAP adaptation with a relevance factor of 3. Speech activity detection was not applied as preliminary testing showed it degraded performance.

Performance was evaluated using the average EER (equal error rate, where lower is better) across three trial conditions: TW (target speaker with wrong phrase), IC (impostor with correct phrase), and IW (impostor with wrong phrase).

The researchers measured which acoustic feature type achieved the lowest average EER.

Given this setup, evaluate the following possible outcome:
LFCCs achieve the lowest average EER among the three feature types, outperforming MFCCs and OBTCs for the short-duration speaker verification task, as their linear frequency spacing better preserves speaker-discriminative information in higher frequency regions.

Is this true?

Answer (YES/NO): NO